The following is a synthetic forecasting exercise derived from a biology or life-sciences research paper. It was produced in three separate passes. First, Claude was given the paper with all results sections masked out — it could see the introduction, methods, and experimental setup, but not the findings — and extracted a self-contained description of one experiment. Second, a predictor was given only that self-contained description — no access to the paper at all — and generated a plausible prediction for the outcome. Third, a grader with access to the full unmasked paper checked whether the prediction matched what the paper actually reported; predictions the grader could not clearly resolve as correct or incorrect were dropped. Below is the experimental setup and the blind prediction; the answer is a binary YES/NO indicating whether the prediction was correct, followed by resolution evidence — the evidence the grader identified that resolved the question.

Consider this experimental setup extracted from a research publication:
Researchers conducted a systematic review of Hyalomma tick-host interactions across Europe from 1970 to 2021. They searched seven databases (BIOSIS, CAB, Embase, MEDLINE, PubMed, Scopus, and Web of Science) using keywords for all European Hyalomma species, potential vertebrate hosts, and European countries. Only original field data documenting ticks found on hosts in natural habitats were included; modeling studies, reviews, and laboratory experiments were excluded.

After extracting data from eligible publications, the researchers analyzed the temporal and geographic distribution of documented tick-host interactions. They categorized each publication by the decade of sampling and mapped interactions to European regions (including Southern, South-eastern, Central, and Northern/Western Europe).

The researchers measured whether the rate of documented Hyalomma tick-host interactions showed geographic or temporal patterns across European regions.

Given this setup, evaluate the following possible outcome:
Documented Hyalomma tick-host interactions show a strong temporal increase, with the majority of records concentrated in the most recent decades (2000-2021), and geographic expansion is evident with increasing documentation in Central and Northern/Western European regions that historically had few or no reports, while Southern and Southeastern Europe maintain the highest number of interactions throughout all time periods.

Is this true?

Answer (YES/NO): NO